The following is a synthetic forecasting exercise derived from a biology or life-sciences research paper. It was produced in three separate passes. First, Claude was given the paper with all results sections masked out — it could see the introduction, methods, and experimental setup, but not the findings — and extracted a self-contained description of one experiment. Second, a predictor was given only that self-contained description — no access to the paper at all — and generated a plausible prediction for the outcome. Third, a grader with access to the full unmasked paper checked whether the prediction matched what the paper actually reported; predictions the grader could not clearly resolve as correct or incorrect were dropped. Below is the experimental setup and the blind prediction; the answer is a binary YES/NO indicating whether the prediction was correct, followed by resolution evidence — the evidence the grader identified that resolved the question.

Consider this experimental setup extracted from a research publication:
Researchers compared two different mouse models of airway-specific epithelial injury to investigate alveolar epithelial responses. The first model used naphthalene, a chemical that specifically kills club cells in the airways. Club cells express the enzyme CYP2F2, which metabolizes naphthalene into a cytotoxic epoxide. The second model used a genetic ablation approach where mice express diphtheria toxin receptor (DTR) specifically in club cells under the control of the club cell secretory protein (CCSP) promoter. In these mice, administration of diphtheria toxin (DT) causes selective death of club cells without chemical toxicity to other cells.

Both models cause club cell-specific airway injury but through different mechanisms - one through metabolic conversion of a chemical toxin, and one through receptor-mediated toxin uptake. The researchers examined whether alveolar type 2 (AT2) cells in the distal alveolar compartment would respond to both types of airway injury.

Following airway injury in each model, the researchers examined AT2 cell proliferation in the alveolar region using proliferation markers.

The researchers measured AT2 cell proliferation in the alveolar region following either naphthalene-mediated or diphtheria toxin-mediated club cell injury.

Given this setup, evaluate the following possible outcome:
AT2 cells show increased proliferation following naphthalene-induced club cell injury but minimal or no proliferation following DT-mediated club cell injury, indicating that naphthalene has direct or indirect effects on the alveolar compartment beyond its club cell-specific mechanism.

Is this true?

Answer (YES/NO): NO